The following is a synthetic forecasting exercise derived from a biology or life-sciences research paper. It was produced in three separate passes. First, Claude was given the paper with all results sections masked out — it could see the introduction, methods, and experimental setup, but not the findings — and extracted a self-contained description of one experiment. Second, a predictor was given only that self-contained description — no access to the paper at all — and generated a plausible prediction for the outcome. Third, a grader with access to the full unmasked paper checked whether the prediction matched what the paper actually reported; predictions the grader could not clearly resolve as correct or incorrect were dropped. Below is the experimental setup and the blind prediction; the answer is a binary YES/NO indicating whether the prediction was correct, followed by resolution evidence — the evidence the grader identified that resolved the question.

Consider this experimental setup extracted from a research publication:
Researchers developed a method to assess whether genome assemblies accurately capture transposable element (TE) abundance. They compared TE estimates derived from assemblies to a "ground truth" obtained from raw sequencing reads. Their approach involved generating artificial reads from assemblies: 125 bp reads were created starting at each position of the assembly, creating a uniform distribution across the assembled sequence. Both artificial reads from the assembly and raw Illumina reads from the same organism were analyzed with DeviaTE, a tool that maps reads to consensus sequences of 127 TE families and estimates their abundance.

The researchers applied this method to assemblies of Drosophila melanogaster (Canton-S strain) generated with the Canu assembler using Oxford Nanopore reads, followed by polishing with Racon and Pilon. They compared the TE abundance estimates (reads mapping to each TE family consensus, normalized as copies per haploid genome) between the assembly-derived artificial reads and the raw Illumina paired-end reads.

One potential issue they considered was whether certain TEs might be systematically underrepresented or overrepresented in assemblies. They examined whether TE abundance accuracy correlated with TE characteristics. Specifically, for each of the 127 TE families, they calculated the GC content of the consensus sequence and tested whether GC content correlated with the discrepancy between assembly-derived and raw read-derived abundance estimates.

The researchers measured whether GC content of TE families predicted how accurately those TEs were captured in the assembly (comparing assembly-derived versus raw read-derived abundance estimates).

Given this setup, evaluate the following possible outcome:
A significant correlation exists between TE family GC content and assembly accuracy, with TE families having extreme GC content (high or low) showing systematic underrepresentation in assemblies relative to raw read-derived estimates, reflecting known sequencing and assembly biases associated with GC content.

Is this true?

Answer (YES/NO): NO